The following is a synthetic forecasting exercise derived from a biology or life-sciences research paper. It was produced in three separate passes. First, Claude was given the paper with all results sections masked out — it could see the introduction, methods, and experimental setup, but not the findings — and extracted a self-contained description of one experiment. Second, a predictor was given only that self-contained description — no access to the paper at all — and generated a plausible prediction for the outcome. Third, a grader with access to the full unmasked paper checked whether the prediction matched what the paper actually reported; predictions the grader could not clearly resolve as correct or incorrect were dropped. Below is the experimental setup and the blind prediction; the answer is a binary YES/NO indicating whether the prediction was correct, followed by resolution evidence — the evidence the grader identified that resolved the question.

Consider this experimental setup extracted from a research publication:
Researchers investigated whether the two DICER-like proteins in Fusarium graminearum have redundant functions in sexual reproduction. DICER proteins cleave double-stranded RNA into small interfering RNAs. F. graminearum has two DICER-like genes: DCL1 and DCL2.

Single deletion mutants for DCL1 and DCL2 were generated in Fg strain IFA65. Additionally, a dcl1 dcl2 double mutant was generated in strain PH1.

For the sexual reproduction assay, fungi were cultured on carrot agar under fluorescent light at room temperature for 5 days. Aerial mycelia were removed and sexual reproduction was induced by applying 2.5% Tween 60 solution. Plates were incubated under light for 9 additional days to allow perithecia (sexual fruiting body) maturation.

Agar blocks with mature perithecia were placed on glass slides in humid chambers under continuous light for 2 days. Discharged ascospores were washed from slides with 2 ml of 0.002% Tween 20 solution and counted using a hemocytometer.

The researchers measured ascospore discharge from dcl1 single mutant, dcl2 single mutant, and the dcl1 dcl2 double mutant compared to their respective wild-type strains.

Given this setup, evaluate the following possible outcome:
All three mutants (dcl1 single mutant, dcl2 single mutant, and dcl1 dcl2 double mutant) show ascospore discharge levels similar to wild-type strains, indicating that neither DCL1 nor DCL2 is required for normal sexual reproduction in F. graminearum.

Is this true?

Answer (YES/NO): NO